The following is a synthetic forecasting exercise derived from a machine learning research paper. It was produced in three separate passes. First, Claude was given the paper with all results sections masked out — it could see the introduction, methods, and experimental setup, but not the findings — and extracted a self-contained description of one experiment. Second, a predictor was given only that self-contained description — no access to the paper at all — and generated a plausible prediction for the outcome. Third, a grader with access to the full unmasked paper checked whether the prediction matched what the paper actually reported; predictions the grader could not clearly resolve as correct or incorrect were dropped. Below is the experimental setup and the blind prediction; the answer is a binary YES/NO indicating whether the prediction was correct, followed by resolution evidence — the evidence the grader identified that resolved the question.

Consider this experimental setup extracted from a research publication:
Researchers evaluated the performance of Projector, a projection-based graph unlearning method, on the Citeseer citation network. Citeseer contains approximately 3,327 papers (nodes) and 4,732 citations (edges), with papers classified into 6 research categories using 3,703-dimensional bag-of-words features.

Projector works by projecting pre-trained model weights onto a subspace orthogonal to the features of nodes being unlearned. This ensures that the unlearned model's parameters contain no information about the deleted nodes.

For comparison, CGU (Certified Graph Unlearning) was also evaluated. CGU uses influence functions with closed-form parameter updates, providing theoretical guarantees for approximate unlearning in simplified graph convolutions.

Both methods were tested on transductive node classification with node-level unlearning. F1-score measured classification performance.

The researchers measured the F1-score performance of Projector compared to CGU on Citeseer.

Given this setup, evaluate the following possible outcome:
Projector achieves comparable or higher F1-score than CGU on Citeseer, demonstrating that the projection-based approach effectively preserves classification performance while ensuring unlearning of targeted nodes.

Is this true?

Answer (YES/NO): YES